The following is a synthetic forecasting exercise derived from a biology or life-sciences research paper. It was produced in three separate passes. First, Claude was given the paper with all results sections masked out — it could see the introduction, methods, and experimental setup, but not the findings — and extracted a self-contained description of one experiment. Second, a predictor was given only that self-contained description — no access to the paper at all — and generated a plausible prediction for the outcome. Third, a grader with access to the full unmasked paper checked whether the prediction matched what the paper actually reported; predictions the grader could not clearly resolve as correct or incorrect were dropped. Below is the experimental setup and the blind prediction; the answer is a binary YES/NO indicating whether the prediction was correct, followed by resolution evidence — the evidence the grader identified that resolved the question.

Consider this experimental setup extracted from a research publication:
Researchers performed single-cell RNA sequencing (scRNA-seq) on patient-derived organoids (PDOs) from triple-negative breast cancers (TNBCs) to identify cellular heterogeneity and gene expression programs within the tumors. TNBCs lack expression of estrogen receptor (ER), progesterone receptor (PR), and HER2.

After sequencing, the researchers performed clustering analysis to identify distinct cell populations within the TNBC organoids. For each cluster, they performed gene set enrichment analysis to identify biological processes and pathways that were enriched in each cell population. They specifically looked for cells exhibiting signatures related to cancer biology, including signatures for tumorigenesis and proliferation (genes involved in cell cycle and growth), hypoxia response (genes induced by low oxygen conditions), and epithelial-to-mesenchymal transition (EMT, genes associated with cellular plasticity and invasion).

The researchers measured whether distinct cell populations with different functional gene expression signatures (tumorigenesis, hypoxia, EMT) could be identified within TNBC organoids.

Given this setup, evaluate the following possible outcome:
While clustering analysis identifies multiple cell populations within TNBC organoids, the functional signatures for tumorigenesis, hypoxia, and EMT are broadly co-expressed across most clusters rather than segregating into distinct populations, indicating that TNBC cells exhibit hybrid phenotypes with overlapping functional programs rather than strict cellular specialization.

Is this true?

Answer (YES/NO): NO